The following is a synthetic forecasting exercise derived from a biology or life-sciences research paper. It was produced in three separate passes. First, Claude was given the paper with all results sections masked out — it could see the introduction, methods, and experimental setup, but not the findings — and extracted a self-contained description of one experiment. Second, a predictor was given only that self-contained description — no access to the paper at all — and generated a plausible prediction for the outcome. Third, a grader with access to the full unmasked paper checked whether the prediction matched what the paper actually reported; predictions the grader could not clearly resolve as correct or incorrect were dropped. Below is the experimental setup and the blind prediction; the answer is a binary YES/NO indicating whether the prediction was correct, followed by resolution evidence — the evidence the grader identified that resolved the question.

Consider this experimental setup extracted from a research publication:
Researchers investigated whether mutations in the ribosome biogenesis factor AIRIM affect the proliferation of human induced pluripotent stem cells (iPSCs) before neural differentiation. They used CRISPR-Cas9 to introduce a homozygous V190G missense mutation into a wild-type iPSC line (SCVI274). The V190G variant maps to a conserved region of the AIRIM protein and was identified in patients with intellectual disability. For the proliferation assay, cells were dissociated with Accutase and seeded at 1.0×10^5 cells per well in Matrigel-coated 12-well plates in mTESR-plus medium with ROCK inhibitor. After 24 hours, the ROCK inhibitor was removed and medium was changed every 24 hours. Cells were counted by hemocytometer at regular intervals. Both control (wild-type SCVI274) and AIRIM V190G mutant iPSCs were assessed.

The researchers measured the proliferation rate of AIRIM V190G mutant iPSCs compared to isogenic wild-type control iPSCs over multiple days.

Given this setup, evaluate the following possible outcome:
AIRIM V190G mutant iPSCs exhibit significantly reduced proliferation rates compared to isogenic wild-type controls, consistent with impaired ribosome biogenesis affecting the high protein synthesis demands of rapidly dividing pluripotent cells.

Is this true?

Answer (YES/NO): NO